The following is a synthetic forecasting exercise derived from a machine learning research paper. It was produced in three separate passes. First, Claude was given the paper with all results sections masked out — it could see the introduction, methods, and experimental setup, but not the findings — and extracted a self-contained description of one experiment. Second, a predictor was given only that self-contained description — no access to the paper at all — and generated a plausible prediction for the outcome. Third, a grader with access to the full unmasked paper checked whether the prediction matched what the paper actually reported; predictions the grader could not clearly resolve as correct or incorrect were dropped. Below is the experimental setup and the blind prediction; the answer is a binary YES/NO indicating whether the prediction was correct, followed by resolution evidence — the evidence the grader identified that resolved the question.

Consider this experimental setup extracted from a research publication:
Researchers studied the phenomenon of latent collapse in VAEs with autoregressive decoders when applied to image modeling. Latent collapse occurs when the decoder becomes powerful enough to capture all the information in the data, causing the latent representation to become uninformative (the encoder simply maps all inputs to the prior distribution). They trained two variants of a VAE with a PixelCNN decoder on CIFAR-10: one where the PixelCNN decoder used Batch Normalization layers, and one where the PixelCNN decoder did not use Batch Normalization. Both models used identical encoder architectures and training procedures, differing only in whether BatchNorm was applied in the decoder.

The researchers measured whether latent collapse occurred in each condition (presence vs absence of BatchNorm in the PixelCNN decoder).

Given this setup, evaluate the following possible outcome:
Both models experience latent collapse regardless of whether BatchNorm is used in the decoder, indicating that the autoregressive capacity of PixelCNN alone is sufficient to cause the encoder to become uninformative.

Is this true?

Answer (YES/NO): NO